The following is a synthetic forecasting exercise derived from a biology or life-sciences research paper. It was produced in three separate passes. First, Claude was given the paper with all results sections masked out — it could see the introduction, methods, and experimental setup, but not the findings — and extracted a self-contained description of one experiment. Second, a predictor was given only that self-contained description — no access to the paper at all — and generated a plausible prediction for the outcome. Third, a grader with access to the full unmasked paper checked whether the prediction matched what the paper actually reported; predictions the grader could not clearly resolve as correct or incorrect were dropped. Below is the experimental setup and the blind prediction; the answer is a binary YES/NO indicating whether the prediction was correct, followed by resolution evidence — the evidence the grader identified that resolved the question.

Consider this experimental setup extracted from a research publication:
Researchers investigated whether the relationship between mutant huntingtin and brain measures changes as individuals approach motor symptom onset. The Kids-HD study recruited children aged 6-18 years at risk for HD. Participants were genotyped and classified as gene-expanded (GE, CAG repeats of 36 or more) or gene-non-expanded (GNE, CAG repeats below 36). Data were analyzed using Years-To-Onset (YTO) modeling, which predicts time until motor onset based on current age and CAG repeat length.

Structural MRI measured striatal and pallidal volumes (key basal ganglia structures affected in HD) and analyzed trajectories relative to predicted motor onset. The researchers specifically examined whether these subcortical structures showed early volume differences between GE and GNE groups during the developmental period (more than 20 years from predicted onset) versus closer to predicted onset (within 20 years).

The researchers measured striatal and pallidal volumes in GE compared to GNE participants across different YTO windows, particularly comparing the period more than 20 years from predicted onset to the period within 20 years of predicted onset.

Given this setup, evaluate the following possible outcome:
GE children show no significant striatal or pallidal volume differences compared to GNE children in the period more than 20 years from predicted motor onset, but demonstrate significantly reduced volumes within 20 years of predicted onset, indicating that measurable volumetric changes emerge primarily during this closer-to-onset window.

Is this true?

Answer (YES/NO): YES